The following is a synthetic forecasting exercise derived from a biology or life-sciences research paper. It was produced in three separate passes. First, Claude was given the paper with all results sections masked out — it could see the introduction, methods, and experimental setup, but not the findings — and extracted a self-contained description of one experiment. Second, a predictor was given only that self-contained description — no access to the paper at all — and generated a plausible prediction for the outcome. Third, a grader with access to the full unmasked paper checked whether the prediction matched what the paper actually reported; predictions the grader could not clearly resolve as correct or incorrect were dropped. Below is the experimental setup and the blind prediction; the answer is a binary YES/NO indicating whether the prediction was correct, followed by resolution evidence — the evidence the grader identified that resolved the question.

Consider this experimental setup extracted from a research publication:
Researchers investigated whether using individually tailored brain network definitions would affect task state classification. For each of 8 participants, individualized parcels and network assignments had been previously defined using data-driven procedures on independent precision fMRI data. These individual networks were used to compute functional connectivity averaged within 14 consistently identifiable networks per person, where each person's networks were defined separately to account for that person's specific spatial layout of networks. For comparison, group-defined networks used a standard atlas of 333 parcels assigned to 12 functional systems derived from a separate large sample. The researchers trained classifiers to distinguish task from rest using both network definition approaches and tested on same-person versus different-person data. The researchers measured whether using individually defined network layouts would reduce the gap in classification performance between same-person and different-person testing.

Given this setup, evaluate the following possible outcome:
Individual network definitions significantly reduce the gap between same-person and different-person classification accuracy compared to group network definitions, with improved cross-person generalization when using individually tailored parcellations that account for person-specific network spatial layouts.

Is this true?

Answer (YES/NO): NO